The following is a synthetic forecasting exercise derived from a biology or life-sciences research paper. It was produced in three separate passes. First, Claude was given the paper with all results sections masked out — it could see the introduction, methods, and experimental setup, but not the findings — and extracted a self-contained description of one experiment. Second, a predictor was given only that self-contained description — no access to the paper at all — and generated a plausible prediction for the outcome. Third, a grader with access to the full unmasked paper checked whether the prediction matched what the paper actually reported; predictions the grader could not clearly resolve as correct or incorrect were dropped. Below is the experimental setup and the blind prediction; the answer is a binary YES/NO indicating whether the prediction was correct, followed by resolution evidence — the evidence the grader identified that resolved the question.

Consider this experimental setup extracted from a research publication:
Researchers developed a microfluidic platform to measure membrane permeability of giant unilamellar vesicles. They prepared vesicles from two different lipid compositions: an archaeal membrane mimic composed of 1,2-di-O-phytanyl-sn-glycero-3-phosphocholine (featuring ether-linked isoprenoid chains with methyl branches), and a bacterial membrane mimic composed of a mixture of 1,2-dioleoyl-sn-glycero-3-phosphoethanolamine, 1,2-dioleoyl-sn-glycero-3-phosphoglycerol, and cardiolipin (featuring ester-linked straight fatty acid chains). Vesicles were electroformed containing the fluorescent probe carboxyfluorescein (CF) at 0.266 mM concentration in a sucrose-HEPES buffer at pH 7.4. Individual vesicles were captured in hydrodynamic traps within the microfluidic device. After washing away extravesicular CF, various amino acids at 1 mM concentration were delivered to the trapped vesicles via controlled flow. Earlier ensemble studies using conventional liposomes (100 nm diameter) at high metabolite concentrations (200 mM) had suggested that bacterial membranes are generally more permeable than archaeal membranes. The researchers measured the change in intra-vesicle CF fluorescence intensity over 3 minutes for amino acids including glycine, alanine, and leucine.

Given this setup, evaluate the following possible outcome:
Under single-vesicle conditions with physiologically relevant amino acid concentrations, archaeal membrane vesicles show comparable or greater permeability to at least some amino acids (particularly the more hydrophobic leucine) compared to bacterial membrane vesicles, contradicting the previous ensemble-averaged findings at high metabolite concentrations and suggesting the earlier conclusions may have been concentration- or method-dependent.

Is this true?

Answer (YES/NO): NO